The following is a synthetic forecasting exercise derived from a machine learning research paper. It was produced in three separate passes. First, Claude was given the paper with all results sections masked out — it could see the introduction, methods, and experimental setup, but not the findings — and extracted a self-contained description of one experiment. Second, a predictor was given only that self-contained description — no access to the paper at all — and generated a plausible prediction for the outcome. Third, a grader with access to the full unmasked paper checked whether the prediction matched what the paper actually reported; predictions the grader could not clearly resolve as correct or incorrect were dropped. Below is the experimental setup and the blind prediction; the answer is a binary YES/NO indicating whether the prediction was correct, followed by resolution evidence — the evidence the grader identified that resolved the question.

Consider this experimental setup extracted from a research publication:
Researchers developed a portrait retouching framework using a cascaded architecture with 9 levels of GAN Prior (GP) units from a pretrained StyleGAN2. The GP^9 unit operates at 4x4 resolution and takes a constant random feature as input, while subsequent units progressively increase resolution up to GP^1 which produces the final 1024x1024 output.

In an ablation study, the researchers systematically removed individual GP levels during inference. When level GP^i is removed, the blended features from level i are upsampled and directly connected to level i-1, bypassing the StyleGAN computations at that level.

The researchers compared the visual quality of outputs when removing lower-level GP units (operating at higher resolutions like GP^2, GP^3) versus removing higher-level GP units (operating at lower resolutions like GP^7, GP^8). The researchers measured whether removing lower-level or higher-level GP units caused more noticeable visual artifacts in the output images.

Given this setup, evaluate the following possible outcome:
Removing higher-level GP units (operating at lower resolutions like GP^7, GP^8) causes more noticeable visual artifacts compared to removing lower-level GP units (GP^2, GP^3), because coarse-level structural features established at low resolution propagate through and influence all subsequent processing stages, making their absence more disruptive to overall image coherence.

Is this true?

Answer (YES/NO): NO